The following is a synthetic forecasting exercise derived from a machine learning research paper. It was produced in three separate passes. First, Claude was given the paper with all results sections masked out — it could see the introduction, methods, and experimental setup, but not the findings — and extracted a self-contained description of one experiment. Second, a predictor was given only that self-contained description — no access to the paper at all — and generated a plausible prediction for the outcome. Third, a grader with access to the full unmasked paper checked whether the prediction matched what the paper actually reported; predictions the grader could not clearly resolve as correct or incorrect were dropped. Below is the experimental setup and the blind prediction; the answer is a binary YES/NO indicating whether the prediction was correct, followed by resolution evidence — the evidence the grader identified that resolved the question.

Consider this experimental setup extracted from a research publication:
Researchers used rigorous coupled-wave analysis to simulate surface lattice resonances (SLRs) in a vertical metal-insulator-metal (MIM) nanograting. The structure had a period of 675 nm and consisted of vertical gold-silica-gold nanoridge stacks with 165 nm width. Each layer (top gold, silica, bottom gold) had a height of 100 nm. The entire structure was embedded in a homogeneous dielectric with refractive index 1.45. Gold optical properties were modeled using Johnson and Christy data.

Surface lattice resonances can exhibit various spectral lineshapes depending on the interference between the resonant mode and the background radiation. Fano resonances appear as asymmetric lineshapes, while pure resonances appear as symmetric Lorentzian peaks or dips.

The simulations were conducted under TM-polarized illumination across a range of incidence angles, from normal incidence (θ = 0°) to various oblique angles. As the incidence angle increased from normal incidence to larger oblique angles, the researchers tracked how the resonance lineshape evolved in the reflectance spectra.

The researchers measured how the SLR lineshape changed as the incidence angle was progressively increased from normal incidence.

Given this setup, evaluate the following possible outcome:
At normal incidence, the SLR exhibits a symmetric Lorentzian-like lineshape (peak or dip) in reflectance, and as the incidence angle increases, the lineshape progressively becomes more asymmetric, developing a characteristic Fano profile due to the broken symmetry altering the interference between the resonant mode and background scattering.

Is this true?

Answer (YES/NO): NO